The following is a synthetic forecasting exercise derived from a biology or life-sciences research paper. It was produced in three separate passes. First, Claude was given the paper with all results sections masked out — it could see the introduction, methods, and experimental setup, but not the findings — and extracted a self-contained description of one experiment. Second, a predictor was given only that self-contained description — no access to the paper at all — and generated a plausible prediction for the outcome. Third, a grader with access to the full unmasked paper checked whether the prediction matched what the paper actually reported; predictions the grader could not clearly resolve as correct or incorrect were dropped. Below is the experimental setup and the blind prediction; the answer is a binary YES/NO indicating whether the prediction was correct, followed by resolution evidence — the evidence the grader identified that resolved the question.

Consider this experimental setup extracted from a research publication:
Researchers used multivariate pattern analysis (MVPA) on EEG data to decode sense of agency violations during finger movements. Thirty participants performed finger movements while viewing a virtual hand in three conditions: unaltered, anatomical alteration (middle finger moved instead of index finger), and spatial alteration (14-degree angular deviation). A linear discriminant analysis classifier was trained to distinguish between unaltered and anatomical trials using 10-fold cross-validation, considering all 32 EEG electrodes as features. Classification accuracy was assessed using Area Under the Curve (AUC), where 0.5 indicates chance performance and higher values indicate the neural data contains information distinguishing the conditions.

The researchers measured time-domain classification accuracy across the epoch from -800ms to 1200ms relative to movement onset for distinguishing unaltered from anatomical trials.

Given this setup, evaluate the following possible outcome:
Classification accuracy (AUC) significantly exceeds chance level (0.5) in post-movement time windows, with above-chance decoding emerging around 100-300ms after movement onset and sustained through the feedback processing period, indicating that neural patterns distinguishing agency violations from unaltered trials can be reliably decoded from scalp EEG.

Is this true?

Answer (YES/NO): YES